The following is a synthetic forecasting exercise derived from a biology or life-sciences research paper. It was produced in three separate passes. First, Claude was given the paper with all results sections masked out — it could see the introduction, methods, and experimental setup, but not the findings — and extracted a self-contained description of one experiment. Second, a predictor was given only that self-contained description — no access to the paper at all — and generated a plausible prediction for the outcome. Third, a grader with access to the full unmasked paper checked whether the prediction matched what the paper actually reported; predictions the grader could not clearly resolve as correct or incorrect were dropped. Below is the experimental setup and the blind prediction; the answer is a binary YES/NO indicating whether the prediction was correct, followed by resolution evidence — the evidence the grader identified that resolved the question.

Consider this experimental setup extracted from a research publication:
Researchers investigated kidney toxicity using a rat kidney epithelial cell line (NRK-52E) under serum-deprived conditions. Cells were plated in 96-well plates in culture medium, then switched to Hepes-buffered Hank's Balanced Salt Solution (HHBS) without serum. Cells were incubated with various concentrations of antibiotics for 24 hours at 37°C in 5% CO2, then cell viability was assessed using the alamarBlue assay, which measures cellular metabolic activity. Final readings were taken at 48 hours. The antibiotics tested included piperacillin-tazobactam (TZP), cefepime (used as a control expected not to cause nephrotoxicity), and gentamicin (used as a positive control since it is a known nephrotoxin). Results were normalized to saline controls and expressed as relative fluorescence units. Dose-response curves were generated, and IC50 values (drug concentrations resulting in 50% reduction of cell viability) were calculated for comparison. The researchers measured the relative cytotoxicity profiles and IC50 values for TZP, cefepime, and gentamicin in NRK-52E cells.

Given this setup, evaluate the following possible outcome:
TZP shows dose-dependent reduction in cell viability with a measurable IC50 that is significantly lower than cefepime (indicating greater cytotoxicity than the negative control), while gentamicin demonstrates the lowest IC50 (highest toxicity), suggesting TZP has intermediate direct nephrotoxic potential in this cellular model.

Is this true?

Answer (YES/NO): NO